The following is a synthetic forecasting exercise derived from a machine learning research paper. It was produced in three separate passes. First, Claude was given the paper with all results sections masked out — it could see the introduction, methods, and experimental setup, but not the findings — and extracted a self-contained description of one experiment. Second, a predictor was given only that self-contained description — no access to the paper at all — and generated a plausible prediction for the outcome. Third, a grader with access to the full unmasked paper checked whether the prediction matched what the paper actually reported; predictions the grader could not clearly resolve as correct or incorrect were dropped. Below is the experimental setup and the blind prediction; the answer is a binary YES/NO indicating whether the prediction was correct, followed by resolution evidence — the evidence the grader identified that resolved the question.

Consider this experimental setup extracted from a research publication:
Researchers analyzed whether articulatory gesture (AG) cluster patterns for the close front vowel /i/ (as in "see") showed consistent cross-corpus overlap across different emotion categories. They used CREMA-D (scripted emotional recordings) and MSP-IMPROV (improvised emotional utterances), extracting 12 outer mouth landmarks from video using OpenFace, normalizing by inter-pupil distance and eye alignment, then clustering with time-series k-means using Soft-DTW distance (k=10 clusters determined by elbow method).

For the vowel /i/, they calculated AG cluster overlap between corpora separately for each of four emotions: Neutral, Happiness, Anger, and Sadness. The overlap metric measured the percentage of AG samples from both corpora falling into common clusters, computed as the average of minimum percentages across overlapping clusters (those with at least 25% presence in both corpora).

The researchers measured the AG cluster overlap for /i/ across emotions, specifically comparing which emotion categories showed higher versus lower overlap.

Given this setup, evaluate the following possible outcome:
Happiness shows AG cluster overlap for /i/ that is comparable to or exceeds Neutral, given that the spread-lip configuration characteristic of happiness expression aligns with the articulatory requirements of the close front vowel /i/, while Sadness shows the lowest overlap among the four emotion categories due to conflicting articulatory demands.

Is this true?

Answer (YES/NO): YES